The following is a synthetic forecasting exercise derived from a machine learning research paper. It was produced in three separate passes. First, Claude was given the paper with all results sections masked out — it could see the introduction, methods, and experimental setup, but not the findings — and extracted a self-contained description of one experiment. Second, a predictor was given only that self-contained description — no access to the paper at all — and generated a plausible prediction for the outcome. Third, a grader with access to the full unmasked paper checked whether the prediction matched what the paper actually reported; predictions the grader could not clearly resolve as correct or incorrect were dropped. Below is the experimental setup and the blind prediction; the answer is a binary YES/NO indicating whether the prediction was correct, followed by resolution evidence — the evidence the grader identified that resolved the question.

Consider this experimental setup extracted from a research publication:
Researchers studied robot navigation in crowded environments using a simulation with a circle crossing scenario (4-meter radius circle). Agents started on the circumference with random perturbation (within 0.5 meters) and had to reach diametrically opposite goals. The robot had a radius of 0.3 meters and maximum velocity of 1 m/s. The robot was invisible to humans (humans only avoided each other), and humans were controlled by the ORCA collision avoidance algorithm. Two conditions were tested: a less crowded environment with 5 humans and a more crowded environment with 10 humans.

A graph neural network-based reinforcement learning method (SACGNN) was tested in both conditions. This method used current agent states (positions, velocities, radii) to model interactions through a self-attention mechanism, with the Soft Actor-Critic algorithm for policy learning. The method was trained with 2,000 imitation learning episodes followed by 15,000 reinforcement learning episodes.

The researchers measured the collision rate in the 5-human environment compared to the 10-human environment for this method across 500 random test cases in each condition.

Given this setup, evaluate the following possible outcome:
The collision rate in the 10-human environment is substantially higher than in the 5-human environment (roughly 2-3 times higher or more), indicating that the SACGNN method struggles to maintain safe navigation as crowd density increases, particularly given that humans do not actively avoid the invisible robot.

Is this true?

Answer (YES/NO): YES